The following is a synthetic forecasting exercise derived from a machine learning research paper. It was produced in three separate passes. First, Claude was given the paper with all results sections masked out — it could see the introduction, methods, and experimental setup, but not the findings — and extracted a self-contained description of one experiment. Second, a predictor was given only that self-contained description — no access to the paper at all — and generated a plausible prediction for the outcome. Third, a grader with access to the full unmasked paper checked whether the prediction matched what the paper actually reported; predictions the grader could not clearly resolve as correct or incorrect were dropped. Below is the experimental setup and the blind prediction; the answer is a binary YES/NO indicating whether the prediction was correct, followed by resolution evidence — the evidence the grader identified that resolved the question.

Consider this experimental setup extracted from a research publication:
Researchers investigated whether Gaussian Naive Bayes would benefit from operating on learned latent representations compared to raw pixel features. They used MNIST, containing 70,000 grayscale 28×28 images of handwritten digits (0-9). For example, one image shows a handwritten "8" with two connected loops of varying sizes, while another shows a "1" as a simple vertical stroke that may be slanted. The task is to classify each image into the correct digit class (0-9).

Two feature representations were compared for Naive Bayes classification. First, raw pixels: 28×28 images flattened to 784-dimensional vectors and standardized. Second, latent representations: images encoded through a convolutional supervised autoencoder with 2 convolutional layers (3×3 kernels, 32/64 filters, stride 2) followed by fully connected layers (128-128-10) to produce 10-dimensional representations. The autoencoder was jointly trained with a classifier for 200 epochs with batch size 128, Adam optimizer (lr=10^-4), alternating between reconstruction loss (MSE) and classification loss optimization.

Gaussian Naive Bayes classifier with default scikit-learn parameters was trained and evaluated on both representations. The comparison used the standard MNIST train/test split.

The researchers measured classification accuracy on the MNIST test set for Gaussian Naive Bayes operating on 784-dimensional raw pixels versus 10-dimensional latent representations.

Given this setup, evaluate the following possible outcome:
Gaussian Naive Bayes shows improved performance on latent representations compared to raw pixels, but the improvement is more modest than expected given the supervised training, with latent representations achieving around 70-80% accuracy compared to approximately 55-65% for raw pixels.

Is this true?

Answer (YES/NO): NO